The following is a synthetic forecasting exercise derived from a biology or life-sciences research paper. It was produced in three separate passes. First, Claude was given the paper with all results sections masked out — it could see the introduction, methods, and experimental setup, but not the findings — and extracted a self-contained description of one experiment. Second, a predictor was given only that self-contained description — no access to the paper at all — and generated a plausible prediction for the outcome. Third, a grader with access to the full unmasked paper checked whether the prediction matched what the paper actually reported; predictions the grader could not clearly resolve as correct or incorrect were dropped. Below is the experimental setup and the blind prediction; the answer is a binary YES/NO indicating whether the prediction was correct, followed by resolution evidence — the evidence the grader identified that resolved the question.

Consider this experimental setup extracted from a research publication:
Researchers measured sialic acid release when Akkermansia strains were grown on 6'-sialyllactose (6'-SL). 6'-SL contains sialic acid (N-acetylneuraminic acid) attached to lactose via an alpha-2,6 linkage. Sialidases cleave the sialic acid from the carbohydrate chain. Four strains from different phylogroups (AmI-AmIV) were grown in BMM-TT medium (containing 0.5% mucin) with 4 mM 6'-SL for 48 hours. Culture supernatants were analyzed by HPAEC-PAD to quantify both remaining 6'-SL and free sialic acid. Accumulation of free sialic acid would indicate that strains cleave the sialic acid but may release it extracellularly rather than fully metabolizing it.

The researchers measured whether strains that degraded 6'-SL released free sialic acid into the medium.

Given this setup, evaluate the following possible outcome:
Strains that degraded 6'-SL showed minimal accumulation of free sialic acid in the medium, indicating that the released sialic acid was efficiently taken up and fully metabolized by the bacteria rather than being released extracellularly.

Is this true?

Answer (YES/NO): NO